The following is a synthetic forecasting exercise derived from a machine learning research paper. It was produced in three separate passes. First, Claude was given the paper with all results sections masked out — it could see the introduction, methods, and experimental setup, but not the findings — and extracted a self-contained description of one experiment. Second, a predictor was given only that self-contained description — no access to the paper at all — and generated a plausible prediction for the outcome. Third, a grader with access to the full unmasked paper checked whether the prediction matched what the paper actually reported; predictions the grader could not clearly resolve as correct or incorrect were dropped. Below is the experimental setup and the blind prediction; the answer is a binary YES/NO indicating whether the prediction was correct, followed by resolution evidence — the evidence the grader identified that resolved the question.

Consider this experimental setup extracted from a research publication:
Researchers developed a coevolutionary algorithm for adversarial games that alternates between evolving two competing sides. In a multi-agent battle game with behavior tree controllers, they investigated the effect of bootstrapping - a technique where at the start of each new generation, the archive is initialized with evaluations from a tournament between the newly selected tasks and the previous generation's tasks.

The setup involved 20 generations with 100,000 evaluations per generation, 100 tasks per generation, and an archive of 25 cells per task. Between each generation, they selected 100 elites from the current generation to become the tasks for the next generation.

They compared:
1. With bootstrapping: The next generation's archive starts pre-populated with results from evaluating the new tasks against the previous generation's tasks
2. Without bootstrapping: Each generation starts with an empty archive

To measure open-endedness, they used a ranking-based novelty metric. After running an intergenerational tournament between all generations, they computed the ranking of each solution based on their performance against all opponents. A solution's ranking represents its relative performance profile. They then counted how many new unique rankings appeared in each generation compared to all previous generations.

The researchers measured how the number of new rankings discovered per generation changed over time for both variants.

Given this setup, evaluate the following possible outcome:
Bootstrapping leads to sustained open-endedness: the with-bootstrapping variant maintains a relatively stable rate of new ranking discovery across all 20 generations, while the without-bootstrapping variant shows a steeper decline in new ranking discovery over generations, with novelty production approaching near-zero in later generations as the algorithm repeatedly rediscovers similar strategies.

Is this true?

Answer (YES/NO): NO